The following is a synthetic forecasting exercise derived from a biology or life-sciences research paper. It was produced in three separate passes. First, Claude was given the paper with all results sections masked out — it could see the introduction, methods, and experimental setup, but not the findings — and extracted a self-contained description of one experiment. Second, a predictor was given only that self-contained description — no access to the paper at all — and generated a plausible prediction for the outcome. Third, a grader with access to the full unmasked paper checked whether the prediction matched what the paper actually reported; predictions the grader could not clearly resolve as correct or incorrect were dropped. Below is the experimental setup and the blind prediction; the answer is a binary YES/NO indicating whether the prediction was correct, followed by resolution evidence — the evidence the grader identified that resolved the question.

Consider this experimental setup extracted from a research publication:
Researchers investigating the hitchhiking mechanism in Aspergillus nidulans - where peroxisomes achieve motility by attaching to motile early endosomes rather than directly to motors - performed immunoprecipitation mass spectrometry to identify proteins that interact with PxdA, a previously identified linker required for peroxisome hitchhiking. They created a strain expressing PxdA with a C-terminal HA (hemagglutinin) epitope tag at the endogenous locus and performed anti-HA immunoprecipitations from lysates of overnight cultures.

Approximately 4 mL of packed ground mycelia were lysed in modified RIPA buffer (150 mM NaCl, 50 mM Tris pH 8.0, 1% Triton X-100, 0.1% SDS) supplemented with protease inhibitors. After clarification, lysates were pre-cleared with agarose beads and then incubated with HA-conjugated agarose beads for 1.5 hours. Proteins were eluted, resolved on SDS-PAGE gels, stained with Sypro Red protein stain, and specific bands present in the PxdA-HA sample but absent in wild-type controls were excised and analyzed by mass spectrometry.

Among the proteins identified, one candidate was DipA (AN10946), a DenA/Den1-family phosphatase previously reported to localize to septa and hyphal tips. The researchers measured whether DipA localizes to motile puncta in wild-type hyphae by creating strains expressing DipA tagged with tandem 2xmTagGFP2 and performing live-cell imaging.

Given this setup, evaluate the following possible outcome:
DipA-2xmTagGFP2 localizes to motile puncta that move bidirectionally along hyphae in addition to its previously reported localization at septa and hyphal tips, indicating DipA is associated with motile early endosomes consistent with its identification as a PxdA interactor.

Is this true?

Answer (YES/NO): YES